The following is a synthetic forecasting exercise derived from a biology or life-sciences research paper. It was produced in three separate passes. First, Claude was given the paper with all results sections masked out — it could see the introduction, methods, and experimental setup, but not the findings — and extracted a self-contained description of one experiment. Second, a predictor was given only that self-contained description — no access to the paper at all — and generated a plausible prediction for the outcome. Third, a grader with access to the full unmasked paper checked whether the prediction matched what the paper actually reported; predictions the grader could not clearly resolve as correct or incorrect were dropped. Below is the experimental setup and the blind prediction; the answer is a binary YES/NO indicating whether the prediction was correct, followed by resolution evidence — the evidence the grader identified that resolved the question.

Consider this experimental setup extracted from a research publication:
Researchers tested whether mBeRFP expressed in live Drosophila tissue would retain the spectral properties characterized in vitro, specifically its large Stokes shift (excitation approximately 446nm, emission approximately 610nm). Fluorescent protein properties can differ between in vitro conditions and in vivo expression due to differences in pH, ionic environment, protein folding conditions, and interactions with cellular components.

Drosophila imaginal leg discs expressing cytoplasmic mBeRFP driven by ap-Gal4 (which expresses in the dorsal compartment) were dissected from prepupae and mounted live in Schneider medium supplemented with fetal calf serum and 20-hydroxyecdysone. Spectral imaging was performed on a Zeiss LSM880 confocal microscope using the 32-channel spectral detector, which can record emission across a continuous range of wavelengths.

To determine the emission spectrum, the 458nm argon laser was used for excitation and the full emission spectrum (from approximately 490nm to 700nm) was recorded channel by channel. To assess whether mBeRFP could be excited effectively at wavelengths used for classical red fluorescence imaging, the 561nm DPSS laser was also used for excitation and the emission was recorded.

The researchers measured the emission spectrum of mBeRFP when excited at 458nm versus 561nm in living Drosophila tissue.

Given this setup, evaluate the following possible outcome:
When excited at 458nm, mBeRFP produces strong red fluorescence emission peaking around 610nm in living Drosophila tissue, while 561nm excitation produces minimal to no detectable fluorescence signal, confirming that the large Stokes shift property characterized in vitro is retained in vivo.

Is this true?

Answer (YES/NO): NO